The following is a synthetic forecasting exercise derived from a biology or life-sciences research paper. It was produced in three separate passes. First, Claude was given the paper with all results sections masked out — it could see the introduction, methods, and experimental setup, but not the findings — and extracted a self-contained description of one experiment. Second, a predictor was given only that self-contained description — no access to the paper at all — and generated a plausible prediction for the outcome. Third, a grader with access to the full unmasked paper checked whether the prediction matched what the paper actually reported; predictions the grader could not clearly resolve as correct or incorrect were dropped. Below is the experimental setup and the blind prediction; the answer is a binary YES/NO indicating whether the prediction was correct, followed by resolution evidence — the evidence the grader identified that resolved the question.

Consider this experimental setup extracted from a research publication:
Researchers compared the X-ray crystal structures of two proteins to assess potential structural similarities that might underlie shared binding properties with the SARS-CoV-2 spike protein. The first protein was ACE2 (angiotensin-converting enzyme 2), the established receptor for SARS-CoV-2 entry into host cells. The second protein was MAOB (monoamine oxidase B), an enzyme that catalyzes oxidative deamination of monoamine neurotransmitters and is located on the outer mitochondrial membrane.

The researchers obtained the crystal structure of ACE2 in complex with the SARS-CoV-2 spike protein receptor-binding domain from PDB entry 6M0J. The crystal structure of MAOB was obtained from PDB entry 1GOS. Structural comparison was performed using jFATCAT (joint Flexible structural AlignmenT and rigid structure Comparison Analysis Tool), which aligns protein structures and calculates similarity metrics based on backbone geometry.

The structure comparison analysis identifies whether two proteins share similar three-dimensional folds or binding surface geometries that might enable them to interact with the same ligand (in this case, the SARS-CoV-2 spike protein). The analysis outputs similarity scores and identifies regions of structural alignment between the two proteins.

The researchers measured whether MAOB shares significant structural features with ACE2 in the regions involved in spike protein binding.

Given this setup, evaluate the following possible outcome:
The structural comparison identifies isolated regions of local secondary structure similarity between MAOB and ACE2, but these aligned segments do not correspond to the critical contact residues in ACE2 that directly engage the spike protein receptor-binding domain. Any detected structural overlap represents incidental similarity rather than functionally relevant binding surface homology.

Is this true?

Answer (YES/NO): NO